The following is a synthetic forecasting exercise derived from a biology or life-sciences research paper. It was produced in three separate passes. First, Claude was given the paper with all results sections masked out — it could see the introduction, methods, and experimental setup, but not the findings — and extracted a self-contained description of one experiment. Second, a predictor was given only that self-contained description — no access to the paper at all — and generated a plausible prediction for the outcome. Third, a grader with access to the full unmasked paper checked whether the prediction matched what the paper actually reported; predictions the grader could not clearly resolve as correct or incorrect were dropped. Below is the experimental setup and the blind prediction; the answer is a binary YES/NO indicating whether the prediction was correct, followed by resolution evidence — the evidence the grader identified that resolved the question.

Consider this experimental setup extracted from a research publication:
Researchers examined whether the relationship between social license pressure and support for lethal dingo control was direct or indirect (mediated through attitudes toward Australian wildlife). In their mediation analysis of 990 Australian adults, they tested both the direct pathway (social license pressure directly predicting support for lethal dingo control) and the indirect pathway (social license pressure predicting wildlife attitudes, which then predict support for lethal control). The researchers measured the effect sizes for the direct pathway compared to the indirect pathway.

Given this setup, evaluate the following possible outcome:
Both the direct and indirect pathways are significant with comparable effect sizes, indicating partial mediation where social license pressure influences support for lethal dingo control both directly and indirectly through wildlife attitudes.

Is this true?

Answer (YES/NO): NO